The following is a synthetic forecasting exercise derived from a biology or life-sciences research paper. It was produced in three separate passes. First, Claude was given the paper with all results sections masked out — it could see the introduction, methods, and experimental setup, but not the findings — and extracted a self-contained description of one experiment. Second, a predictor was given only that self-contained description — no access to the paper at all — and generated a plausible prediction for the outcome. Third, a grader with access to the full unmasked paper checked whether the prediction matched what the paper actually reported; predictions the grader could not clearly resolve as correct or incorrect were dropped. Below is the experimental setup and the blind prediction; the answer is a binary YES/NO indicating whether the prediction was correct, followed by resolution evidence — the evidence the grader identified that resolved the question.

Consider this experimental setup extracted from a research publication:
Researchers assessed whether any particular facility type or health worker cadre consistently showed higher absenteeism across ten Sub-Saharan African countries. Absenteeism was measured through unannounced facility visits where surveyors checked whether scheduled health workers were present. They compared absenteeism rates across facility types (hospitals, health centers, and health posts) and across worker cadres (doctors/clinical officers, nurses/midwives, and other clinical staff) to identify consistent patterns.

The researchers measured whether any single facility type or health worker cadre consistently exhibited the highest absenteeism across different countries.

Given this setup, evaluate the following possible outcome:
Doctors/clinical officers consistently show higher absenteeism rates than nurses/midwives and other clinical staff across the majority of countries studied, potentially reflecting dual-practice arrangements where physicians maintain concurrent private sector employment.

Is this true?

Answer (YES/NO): NO